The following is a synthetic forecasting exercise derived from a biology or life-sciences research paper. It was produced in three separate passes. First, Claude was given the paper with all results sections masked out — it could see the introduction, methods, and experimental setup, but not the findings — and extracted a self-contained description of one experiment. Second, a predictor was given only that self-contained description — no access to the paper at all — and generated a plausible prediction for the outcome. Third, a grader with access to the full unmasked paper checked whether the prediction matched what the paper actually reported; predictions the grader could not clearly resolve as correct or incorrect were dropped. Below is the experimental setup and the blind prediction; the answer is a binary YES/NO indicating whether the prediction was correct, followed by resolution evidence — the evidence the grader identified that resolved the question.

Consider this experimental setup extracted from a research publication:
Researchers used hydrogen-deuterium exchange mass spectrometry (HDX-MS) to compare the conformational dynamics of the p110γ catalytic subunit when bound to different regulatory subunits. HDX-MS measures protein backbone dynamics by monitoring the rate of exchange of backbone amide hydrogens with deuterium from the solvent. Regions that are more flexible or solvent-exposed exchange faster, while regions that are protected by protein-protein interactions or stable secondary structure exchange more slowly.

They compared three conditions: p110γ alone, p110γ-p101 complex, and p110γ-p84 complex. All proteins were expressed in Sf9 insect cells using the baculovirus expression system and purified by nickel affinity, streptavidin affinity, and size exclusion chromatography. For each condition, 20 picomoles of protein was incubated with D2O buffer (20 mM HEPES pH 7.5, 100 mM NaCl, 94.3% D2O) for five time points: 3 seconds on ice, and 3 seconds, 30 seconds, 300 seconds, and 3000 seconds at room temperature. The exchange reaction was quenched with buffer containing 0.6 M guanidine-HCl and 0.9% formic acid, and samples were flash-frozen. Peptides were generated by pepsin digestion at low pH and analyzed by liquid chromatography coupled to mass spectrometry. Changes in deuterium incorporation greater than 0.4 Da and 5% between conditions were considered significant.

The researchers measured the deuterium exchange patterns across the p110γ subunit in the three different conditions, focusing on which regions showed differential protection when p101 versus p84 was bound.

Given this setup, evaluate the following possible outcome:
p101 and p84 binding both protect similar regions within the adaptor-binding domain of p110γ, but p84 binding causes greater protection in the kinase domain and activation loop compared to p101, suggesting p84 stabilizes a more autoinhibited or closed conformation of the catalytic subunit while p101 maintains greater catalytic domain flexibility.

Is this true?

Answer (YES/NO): NO